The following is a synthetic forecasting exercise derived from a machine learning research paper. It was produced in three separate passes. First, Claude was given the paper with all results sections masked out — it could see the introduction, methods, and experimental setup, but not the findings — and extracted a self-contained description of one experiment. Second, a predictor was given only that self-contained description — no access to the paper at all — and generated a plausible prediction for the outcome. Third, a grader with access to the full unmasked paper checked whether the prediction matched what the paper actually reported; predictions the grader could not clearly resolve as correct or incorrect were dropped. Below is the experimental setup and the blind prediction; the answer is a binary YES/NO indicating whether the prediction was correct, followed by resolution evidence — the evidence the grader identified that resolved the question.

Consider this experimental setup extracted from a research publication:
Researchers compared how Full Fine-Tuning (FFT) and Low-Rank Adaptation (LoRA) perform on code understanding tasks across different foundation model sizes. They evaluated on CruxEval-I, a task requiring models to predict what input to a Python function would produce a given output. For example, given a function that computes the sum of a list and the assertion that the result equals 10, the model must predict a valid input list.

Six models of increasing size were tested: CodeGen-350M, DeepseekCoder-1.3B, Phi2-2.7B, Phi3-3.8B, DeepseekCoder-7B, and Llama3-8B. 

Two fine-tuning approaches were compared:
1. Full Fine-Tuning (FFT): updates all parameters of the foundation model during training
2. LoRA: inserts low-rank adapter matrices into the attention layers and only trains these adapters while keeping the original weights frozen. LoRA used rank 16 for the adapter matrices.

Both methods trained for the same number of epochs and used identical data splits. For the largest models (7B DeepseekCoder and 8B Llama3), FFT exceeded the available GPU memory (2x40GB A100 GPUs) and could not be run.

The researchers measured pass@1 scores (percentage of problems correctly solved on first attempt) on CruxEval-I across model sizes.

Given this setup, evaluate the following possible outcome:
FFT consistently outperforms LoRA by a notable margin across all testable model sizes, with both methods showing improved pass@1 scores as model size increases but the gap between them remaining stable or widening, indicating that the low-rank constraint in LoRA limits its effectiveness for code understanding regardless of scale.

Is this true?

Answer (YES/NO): NO